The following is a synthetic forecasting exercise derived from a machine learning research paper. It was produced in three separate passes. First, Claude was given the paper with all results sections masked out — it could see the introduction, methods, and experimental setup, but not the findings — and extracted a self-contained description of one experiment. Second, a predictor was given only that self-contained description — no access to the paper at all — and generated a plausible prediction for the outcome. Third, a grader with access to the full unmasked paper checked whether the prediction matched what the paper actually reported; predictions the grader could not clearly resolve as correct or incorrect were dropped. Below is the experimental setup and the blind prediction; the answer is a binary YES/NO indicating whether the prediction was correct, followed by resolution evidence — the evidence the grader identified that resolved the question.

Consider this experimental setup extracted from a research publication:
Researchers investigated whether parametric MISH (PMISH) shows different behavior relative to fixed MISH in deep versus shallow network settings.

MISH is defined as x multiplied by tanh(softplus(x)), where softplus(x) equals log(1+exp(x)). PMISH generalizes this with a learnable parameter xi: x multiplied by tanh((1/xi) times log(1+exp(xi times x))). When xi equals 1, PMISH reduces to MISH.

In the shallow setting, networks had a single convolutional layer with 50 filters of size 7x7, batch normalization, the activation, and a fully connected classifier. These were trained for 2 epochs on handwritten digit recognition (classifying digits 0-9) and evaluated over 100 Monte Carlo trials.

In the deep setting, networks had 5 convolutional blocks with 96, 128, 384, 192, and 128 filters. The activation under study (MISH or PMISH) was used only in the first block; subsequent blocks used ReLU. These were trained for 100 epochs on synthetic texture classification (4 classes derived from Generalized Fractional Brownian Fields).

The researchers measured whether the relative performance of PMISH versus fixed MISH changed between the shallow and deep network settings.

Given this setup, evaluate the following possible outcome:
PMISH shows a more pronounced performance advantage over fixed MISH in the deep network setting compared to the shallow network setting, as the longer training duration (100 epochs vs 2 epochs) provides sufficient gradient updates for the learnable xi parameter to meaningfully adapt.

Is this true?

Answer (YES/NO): YES